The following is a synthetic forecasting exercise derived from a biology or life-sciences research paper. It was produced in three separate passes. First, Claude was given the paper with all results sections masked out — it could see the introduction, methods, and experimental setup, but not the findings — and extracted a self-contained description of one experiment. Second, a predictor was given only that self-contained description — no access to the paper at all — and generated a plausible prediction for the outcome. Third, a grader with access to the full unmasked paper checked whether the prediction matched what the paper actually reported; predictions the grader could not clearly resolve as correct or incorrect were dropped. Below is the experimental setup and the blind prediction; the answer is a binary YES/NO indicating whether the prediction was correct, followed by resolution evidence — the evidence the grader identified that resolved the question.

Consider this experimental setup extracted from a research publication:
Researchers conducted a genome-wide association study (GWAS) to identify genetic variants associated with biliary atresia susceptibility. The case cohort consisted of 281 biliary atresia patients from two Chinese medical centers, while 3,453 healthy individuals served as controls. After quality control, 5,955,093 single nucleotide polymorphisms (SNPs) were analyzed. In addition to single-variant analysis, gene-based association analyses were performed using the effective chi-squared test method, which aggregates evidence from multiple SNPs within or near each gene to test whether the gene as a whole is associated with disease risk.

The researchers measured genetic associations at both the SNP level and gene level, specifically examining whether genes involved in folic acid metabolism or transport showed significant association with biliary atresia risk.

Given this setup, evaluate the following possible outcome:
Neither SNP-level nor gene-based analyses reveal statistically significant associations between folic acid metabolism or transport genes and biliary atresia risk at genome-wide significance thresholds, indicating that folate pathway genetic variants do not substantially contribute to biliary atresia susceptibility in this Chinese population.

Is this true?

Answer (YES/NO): NO